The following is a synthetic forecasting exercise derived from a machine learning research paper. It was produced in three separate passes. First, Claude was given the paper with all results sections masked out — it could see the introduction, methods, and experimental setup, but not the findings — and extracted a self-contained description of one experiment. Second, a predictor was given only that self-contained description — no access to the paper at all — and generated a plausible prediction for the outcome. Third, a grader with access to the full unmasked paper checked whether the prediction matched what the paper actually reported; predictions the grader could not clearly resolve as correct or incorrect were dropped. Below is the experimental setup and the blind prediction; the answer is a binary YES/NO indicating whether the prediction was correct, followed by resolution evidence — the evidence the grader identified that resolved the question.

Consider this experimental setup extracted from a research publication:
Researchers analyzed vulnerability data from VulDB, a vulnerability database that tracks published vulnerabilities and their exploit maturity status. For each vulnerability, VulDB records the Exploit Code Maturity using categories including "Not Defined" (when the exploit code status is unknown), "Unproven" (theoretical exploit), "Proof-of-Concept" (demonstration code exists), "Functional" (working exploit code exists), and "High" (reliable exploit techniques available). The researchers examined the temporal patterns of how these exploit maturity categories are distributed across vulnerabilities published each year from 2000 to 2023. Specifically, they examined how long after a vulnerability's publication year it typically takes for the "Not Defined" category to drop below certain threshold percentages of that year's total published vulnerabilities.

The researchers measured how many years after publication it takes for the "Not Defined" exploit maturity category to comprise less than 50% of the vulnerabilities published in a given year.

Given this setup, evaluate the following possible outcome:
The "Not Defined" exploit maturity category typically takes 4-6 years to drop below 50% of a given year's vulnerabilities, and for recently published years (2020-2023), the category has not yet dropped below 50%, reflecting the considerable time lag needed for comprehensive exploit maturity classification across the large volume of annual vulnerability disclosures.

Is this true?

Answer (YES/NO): NO